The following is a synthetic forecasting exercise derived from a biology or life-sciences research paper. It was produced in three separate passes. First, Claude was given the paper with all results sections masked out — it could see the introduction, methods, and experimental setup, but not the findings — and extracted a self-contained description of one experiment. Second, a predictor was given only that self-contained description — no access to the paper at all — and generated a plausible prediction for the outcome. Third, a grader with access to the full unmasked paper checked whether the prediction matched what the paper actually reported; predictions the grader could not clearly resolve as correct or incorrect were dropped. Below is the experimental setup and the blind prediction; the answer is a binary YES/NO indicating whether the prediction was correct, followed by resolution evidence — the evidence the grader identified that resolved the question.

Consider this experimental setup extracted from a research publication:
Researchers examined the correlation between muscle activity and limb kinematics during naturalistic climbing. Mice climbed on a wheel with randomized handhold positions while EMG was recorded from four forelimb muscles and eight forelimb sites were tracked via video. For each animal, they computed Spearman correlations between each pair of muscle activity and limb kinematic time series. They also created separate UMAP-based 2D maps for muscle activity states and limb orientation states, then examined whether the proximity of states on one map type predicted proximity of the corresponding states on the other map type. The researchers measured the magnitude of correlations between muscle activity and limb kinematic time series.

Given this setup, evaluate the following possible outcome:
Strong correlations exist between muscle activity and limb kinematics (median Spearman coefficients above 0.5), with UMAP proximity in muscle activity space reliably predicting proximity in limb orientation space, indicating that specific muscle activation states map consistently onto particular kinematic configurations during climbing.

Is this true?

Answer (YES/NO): NO